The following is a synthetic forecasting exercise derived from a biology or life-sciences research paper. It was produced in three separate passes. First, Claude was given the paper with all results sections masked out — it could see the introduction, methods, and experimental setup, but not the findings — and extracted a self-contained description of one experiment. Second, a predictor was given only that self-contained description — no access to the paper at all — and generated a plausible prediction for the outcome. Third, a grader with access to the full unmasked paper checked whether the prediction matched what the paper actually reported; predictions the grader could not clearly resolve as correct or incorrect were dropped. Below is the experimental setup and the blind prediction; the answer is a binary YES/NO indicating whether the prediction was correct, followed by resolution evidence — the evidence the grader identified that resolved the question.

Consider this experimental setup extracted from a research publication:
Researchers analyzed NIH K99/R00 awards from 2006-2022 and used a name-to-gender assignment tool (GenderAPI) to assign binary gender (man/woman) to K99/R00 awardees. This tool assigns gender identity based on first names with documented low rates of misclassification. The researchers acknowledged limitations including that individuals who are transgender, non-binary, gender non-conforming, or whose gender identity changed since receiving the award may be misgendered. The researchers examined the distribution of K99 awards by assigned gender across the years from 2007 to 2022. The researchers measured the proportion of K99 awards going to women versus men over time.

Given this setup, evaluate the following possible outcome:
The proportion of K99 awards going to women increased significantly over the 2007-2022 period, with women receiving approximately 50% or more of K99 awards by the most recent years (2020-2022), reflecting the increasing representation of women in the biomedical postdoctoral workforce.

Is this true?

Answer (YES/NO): NO